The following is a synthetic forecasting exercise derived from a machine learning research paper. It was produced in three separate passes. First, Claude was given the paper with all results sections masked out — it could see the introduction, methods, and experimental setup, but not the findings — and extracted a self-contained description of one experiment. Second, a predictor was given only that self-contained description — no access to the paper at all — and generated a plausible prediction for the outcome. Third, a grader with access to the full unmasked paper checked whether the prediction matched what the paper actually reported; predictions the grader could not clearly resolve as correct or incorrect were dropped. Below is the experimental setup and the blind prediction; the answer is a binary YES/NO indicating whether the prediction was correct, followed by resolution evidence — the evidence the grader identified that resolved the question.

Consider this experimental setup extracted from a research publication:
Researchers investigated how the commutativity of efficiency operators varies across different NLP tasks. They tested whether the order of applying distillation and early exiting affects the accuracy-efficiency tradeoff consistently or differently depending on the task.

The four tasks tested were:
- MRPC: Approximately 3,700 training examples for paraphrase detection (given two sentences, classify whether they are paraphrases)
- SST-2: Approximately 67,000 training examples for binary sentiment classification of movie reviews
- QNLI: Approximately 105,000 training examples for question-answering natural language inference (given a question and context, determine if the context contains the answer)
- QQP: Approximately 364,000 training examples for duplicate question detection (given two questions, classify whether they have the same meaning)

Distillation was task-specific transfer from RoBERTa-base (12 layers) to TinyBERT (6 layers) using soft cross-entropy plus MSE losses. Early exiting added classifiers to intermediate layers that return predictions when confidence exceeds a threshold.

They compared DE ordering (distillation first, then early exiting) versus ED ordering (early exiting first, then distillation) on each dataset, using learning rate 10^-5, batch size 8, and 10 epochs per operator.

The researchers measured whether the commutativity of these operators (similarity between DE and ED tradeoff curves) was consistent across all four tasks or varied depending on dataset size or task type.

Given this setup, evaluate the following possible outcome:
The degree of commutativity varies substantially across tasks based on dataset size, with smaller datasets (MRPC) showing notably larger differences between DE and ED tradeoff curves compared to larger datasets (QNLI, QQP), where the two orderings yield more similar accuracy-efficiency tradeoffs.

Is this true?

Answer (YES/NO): NO